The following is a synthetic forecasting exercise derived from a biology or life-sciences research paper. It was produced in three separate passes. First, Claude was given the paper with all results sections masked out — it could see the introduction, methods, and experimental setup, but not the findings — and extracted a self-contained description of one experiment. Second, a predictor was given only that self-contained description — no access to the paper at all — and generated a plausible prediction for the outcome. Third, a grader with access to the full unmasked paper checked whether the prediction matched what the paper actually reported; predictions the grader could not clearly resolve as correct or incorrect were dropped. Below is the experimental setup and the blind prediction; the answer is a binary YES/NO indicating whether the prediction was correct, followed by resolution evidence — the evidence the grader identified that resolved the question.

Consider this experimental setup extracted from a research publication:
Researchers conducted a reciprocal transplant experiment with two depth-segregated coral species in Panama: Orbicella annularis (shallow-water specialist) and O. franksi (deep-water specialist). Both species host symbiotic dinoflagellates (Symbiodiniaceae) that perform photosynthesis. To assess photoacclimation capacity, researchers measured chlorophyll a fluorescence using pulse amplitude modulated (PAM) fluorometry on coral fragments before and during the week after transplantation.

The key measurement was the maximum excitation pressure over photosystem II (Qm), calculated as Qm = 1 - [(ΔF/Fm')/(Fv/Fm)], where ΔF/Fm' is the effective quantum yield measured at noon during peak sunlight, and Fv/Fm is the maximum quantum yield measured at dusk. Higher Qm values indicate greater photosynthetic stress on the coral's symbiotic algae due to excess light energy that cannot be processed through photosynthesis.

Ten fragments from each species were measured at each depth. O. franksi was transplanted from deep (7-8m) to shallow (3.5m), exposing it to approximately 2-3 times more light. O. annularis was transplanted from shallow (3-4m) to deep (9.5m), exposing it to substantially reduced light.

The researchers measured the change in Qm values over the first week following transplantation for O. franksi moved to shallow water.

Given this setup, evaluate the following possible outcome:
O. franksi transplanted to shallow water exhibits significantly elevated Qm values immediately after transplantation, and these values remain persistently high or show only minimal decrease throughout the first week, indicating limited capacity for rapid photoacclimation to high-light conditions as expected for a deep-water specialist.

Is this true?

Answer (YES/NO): NO